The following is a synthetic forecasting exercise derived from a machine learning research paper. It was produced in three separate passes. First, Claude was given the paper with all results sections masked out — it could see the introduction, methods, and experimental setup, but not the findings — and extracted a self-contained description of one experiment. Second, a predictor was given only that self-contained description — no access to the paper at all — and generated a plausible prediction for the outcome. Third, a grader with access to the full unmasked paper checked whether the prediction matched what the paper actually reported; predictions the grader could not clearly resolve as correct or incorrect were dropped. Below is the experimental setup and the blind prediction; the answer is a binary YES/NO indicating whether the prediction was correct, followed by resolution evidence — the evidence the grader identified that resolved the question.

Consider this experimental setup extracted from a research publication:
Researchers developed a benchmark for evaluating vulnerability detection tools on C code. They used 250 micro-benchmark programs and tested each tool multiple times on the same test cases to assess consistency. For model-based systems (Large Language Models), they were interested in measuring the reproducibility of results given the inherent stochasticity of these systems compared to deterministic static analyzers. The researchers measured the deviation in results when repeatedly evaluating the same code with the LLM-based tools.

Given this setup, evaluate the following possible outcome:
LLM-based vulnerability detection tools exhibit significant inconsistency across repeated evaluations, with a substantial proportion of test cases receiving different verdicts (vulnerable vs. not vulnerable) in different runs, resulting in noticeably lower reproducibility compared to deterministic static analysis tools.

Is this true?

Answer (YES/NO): NO